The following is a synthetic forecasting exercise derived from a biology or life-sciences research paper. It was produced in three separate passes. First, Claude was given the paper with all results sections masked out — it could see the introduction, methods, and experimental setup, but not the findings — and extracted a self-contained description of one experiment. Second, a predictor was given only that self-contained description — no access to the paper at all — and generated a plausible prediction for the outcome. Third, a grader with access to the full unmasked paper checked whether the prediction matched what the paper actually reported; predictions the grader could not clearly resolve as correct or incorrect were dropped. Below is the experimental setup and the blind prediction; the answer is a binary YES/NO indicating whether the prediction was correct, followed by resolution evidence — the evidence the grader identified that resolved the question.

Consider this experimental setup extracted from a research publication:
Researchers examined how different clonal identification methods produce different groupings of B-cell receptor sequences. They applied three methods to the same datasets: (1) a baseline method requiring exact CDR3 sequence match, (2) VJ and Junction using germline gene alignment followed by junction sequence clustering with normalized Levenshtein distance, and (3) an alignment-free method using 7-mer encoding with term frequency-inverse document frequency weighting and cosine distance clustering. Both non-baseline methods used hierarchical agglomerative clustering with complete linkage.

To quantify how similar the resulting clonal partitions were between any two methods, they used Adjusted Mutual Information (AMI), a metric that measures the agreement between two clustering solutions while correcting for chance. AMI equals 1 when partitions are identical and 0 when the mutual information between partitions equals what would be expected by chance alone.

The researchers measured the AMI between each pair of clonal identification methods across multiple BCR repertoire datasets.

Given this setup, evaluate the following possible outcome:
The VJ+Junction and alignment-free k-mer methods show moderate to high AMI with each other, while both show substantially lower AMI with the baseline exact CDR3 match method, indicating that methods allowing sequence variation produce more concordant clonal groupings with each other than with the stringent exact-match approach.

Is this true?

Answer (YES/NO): NO